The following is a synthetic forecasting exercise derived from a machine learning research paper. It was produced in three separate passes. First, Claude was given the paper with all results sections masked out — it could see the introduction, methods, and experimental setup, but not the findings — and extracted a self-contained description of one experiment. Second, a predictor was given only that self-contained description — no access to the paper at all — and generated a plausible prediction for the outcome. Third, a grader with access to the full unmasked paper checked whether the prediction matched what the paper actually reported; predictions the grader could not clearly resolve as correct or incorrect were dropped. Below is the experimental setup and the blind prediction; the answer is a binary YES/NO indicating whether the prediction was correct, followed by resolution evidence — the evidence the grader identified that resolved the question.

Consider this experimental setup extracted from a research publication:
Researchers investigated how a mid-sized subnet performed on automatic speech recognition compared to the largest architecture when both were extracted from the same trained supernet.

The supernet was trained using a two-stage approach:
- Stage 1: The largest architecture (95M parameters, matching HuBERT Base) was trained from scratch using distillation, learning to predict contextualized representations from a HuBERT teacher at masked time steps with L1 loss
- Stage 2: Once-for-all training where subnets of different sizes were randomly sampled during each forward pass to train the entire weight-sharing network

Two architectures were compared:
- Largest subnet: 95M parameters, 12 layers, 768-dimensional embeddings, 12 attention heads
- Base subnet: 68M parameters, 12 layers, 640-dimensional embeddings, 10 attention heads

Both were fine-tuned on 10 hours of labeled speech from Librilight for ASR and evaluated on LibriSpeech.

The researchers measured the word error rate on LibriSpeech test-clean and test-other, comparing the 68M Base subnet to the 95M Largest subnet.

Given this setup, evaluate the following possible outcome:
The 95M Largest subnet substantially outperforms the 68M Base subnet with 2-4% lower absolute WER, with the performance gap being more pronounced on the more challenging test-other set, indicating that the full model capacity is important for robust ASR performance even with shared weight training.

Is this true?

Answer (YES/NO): NO